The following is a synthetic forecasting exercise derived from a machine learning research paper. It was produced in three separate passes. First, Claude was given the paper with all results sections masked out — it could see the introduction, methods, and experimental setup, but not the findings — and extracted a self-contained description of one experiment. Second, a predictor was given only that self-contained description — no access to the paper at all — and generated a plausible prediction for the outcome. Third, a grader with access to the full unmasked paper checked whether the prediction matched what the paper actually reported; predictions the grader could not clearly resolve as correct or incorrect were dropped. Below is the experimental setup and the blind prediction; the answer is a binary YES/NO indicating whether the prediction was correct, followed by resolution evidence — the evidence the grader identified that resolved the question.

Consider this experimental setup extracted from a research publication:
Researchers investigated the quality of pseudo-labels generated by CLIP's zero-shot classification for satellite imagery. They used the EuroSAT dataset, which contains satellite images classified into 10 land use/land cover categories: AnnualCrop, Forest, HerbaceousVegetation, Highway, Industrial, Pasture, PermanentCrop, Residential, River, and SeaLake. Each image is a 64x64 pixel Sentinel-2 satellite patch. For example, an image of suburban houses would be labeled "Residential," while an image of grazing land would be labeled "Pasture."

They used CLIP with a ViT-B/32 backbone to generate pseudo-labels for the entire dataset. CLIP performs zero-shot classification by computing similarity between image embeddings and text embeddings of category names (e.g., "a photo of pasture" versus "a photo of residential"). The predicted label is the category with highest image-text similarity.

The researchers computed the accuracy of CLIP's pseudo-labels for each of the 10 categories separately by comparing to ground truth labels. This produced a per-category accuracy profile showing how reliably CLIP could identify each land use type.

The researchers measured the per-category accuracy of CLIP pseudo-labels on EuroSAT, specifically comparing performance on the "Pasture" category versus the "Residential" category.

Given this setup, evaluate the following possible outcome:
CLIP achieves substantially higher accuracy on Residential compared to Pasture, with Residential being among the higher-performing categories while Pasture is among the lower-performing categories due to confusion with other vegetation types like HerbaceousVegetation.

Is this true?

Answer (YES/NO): YES